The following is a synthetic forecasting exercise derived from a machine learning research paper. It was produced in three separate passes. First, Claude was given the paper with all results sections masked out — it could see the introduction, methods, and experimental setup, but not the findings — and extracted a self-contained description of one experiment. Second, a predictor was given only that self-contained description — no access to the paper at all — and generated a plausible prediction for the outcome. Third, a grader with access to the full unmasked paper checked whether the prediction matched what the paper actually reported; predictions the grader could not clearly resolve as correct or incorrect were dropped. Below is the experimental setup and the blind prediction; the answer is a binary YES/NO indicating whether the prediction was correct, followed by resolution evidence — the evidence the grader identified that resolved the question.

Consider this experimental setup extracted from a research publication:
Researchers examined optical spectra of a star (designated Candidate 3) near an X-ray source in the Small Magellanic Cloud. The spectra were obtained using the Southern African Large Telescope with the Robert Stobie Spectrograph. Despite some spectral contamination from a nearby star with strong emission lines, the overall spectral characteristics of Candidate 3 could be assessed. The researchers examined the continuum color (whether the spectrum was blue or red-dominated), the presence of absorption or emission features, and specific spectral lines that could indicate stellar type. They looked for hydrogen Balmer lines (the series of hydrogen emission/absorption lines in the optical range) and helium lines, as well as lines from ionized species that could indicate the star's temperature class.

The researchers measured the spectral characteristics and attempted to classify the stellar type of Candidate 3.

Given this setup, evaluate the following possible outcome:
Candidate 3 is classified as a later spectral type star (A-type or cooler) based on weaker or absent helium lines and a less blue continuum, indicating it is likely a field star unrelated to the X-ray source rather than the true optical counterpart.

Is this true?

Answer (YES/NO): NO